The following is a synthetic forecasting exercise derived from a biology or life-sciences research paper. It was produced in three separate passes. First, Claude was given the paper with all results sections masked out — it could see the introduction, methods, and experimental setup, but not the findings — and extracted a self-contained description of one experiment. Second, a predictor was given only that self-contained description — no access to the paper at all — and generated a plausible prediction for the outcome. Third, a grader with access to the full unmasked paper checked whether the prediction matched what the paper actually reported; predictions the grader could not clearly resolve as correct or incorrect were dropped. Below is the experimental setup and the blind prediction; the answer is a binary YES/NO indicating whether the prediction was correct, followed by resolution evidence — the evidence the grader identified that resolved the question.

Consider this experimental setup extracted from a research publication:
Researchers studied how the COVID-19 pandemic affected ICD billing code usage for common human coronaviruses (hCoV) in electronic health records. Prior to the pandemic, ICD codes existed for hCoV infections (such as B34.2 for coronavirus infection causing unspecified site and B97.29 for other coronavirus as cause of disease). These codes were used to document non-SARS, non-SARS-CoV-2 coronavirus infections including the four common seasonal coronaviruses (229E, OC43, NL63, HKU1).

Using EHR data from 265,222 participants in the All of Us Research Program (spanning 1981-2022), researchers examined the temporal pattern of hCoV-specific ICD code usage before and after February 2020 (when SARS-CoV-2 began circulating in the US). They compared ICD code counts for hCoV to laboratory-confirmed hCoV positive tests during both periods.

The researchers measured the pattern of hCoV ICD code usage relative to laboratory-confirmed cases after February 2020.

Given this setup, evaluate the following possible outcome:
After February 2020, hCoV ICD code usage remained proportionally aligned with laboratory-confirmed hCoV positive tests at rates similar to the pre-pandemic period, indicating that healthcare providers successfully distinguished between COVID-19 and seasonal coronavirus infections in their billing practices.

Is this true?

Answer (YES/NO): NO